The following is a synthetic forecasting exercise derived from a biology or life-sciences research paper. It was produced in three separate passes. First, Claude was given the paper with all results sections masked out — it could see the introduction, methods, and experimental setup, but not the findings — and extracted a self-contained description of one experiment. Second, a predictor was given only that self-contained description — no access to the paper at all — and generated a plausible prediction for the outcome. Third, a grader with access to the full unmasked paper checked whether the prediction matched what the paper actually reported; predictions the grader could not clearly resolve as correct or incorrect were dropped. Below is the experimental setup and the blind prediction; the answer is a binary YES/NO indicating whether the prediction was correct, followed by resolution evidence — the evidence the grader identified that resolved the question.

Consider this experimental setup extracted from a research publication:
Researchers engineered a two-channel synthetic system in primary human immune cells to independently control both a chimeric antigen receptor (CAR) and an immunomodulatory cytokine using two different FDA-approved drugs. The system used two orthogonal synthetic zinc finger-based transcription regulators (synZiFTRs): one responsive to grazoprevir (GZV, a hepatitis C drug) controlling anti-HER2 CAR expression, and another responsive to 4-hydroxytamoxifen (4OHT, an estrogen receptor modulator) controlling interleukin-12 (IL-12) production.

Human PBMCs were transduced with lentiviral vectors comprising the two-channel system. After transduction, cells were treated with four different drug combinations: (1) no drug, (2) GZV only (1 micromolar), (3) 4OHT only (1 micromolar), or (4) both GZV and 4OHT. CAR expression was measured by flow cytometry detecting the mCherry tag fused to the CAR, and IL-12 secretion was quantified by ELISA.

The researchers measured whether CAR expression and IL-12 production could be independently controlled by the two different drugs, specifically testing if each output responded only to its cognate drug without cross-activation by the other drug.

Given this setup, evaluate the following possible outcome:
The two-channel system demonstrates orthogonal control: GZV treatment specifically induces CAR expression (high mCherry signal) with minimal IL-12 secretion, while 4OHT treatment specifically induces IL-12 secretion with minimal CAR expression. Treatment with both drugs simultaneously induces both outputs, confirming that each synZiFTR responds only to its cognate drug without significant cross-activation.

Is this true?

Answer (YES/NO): YES